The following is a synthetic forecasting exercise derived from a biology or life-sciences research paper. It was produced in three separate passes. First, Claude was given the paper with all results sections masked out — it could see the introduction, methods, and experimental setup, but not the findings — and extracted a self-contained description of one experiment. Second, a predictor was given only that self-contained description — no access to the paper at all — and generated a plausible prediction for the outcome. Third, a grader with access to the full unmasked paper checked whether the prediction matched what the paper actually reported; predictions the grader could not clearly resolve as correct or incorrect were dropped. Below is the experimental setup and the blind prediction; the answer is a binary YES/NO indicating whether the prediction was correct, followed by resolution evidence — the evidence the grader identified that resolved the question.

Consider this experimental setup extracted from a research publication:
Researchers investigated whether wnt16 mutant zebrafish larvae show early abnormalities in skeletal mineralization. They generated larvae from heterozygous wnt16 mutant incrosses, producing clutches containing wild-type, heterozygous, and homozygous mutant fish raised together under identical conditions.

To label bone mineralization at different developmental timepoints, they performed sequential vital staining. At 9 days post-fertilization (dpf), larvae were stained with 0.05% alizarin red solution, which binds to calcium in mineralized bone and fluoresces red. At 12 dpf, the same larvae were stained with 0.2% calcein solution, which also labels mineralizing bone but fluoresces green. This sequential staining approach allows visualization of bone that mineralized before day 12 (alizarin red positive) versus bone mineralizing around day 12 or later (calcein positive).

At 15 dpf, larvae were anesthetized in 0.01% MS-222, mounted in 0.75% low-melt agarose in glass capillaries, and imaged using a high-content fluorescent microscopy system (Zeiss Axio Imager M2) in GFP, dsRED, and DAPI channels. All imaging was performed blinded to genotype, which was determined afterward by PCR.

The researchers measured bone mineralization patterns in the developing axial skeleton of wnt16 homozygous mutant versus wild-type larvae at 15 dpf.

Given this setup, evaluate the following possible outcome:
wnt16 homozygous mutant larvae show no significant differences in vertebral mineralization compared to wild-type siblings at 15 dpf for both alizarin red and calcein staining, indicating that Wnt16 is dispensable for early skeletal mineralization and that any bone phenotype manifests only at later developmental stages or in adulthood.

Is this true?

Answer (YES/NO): NO